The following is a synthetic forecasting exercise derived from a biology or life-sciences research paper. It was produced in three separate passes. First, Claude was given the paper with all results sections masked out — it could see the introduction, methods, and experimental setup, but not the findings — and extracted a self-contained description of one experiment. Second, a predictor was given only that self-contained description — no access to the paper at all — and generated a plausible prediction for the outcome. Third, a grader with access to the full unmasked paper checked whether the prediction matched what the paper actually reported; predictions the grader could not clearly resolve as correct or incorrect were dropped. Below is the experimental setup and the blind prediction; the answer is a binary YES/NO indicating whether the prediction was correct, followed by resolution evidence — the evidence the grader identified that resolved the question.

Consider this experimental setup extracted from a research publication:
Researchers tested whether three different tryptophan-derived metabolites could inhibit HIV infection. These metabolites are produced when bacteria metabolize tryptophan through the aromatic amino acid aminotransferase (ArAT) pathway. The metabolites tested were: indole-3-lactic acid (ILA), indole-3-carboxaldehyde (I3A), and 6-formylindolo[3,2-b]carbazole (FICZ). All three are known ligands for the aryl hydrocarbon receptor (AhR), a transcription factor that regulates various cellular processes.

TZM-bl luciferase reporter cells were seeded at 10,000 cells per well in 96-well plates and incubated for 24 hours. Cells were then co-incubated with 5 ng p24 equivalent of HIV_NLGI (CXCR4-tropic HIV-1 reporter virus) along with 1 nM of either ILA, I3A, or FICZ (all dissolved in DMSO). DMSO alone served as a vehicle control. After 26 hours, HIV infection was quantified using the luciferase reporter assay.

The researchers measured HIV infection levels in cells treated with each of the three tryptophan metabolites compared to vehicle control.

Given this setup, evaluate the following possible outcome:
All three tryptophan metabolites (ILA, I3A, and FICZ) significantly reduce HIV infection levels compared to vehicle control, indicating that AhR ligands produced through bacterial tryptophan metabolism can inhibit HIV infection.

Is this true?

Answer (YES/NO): NO